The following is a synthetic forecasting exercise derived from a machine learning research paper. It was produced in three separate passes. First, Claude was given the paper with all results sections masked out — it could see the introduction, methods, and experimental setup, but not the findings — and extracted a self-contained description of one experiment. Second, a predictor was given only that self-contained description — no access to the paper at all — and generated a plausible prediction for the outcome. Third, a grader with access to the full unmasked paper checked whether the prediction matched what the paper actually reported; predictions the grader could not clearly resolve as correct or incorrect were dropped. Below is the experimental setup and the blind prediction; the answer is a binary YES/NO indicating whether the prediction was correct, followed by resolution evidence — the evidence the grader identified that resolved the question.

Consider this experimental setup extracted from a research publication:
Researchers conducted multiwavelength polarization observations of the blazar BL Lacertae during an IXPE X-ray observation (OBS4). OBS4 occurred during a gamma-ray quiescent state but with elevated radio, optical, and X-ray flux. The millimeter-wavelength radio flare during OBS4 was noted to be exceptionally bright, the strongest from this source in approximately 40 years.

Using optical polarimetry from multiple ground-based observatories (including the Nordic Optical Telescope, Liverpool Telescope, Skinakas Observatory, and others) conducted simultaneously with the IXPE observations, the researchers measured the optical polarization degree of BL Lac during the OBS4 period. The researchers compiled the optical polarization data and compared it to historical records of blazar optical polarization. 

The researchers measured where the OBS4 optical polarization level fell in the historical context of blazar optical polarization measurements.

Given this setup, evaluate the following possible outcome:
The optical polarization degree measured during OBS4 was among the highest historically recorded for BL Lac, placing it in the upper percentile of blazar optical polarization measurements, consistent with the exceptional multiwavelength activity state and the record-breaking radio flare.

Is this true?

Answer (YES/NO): YES